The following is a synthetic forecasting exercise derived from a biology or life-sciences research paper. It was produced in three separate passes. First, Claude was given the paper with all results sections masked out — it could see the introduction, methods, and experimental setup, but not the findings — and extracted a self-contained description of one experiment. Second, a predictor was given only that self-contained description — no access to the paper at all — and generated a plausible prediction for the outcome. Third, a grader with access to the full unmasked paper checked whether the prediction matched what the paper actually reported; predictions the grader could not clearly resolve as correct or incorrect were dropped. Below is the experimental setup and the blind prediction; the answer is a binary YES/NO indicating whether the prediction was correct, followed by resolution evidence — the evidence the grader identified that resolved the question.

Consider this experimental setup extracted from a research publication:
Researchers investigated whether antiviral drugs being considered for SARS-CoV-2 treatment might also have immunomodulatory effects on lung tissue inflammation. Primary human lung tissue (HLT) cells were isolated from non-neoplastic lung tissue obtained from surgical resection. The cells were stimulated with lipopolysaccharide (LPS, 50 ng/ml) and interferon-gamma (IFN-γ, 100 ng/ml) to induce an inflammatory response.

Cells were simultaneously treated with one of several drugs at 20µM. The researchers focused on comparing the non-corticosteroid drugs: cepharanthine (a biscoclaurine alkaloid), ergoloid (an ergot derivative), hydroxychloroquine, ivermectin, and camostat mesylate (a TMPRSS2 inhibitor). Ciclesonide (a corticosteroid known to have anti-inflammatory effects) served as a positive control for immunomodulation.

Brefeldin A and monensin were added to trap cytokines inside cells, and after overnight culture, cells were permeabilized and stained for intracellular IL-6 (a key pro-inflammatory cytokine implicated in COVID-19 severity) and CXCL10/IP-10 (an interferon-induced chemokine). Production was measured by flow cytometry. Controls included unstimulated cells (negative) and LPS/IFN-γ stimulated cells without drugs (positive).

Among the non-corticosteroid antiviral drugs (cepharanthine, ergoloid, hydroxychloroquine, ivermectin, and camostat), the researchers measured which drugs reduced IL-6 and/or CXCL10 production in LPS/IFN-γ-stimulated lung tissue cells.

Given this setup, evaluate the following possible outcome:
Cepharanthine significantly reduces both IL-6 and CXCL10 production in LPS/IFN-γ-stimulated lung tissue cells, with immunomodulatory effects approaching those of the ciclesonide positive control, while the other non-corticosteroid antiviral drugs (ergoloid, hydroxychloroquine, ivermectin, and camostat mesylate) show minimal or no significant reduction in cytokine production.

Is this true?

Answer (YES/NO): NO